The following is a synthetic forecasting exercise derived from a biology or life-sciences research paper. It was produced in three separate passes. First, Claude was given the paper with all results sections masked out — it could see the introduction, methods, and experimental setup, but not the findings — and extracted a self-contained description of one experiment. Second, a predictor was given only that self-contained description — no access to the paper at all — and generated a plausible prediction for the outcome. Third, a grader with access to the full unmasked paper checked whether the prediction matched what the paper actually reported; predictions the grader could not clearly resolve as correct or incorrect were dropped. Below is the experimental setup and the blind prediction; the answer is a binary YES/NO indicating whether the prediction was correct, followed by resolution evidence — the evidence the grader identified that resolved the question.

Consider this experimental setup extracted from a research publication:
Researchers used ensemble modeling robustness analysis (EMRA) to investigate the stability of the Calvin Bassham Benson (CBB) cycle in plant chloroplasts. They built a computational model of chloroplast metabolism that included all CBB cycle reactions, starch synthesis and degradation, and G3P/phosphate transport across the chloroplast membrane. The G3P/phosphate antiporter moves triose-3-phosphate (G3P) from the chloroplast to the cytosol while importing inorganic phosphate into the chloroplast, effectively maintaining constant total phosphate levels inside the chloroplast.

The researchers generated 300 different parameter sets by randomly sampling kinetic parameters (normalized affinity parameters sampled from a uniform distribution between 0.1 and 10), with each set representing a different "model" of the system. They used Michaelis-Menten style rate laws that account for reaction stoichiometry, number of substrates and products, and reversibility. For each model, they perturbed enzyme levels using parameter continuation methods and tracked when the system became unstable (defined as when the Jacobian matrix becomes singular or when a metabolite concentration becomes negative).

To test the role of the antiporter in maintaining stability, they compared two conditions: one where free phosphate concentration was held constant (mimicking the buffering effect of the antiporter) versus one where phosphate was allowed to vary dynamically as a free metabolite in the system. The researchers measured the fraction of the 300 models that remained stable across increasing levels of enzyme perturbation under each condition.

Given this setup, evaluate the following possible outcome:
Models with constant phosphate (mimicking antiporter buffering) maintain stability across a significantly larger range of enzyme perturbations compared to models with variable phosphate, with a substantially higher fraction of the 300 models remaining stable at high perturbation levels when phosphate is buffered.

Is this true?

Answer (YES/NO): YES